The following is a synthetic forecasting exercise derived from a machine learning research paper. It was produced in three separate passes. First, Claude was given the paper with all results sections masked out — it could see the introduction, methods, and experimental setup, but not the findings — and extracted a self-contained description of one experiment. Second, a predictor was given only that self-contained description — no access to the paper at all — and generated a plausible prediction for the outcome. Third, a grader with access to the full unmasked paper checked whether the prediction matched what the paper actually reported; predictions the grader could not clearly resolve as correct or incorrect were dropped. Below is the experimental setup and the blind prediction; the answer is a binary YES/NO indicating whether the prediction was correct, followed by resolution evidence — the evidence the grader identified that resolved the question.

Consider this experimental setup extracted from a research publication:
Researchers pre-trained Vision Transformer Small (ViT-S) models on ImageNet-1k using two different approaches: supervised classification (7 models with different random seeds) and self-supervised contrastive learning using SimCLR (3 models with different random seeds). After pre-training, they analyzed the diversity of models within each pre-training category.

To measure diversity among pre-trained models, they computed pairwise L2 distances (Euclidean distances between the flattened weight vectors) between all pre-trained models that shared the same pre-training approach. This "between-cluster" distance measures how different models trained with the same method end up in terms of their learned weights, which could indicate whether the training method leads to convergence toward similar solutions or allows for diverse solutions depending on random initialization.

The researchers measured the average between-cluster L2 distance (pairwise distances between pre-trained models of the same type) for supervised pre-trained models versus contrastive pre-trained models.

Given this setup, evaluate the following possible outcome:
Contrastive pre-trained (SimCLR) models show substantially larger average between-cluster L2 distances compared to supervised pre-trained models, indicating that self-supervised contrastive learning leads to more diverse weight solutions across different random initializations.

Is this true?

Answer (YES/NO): YES